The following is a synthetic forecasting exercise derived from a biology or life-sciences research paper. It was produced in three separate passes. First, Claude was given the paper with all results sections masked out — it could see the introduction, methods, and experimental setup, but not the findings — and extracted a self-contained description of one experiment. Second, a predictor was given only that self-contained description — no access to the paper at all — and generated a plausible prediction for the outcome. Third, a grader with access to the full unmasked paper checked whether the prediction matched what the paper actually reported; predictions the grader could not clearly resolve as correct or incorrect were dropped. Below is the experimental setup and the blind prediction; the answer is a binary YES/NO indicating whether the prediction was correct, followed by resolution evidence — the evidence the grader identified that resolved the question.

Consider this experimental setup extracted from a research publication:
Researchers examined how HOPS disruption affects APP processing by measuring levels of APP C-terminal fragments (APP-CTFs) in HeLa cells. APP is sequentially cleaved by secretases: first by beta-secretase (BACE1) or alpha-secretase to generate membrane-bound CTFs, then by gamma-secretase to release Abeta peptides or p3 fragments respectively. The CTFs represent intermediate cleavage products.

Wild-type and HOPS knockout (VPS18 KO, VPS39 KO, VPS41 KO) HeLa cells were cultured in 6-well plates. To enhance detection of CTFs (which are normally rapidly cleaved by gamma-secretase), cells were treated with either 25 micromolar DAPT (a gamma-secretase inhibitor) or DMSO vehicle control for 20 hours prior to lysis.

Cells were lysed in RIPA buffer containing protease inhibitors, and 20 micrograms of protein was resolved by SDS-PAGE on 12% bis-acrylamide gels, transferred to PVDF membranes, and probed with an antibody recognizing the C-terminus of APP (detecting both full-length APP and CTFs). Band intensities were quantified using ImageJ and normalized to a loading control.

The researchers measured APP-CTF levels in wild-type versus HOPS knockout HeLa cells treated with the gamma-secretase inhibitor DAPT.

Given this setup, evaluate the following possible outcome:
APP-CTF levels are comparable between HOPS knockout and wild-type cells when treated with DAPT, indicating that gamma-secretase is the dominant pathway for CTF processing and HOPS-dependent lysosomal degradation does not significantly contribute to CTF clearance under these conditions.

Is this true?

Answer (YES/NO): NO